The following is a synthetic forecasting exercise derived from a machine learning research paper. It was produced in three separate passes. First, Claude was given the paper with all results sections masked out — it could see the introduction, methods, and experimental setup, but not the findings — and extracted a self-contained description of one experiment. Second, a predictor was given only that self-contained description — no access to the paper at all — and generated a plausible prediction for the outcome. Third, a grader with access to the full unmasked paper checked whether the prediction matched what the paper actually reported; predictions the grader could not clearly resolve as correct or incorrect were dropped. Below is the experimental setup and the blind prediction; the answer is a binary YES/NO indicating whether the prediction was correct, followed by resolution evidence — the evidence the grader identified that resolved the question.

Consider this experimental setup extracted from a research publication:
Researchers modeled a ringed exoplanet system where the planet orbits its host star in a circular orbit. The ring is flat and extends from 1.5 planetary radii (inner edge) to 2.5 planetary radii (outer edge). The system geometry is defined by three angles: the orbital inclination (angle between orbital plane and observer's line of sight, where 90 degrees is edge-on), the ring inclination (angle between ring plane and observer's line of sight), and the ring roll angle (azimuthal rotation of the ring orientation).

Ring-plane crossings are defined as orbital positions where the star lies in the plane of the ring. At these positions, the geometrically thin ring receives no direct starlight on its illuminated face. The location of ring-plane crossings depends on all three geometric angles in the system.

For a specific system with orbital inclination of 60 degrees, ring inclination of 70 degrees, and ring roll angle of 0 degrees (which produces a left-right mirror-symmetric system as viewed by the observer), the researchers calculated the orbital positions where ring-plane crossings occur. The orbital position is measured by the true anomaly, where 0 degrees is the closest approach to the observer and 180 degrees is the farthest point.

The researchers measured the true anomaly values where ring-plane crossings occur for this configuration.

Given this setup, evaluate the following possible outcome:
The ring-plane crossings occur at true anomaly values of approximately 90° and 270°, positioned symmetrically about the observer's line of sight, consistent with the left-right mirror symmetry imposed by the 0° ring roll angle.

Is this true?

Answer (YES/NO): YES